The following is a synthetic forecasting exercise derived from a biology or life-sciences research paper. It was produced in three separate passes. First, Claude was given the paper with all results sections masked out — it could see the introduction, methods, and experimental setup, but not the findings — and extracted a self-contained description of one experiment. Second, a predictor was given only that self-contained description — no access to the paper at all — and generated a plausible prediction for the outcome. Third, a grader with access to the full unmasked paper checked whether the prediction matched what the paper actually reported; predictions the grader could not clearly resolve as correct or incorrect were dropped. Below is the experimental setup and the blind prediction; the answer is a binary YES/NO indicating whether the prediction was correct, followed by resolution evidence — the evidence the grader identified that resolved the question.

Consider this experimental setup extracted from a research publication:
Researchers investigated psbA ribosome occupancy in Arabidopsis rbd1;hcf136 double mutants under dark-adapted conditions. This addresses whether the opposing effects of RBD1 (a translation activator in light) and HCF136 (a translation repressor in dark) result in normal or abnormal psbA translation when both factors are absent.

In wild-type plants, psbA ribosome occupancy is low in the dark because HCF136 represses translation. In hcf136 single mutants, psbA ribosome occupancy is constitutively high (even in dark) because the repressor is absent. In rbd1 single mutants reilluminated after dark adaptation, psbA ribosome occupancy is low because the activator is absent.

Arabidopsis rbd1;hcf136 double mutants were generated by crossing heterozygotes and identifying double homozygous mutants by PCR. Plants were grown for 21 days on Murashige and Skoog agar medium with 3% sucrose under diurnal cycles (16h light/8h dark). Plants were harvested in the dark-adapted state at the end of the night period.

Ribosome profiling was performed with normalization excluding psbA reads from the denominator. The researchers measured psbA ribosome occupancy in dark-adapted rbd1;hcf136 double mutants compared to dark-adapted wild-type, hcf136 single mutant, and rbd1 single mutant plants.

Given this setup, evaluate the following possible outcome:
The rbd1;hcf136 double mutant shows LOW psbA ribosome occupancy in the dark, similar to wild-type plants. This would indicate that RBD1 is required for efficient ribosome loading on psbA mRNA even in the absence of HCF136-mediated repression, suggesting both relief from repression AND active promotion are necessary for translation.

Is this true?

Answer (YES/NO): NO